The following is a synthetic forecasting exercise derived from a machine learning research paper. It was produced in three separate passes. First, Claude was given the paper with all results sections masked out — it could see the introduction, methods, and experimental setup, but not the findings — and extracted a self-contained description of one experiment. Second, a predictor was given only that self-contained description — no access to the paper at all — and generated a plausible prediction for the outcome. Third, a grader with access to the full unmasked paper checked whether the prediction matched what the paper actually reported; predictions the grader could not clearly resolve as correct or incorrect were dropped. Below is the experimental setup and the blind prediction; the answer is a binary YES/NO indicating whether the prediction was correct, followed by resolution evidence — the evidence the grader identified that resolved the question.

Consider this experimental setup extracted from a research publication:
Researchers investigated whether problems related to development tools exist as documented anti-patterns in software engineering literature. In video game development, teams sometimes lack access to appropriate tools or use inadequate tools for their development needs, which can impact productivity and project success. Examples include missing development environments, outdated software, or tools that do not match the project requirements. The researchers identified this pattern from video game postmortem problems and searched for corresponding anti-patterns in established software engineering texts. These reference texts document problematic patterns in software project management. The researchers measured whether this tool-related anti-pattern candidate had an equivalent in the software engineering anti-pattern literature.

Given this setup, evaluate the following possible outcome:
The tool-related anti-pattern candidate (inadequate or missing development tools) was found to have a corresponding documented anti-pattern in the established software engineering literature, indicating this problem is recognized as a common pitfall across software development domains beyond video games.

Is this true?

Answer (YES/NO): NO